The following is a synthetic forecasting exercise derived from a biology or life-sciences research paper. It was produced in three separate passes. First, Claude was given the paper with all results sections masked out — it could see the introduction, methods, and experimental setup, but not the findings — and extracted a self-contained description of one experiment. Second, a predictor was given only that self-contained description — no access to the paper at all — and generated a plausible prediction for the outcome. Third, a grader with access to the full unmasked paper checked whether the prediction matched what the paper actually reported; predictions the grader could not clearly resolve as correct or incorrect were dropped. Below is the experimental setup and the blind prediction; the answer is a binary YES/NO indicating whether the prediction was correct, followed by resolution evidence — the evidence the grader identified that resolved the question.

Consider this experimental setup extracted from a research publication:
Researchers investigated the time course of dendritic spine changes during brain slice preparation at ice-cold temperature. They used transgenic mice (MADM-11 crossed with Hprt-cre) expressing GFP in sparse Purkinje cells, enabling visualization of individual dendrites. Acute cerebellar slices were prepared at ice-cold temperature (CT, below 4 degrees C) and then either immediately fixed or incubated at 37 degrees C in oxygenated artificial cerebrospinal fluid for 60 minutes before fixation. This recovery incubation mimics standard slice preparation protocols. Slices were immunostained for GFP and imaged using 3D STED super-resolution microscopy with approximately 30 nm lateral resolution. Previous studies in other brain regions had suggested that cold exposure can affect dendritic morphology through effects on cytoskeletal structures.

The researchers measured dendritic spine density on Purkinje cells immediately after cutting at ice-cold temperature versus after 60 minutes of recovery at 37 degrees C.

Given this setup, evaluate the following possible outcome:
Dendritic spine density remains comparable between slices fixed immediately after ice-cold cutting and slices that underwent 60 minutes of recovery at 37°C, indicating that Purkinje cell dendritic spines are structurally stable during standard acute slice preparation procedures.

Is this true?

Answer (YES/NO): NO